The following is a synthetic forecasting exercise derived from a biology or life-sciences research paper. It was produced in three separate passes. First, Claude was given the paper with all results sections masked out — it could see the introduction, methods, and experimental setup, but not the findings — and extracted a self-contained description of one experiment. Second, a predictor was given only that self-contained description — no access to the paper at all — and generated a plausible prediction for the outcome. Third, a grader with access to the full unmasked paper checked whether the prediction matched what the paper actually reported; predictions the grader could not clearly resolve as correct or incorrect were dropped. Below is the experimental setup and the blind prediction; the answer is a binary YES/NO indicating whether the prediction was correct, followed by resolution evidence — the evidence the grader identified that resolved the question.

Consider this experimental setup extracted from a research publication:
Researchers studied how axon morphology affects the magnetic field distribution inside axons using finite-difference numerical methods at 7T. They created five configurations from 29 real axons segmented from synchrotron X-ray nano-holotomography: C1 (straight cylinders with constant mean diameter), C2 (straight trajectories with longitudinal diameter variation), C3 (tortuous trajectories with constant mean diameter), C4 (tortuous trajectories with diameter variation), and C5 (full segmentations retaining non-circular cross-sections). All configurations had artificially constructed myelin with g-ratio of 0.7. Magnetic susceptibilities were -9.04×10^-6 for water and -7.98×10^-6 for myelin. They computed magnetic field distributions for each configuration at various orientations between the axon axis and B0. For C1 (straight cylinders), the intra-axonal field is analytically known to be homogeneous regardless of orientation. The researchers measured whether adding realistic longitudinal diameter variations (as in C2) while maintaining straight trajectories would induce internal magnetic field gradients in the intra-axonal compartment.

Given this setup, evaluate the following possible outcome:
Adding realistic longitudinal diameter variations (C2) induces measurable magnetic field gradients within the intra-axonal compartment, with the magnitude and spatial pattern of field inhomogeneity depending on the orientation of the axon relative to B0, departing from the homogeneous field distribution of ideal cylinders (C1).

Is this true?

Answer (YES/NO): YES